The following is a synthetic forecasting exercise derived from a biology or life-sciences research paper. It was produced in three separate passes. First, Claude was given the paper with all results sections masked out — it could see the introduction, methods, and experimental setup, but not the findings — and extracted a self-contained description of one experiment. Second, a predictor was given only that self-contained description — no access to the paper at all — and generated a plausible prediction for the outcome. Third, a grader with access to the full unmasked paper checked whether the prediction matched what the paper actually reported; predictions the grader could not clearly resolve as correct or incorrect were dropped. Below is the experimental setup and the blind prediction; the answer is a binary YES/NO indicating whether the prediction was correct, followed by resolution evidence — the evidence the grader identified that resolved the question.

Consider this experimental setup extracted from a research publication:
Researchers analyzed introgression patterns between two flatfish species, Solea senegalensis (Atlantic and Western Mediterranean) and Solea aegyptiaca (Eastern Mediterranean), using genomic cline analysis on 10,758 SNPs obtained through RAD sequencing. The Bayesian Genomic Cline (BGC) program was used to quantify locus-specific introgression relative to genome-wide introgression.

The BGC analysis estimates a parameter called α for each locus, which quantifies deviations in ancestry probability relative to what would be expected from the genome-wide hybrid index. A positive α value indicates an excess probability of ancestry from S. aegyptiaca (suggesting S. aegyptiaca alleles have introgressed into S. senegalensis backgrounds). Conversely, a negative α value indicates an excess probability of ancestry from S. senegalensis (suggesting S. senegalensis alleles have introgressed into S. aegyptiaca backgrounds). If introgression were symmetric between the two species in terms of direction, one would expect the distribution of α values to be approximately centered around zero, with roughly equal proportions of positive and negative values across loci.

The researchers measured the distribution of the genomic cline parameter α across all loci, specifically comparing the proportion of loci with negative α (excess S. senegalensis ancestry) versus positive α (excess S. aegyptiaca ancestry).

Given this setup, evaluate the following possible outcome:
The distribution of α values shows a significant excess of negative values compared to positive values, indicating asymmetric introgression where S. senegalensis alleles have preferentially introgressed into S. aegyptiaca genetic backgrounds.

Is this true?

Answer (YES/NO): YES